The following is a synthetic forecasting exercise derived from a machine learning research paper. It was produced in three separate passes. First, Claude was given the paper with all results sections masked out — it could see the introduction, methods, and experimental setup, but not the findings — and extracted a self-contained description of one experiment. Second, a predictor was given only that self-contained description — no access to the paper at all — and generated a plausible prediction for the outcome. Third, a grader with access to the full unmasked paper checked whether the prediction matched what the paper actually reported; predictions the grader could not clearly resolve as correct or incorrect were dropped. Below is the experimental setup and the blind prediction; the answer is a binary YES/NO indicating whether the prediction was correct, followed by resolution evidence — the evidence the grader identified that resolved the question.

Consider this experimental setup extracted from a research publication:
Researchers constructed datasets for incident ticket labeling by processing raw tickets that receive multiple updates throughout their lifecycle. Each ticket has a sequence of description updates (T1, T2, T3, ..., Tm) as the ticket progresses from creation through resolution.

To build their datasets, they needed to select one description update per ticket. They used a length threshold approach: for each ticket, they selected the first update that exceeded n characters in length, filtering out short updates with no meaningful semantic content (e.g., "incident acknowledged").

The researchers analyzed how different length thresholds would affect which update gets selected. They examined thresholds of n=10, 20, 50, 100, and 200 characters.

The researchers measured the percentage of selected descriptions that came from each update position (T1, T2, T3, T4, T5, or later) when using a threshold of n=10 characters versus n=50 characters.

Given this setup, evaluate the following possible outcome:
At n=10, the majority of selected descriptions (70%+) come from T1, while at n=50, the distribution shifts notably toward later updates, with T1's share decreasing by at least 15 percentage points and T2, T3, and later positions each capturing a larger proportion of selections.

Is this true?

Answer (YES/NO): YES